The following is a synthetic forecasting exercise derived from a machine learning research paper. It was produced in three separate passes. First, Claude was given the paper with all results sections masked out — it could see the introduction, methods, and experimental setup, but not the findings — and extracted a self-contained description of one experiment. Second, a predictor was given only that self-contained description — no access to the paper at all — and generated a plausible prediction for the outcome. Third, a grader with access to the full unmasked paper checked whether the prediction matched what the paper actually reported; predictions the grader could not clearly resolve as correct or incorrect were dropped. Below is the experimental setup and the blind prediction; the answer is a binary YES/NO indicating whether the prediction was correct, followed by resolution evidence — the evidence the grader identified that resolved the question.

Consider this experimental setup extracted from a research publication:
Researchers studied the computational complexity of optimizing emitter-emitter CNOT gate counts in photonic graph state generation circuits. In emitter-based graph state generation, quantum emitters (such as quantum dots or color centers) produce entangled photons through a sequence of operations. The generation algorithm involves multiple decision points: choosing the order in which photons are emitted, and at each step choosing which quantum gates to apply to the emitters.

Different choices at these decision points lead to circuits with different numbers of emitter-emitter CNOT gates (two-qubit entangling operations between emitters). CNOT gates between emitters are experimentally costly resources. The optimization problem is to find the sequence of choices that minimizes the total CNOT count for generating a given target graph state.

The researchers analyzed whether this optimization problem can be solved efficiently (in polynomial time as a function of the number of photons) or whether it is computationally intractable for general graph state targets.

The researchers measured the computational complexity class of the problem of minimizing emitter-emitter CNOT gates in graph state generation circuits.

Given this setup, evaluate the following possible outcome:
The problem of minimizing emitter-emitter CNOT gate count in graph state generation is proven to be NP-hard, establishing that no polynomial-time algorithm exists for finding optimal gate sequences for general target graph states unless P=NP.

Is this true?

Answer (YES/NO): NO